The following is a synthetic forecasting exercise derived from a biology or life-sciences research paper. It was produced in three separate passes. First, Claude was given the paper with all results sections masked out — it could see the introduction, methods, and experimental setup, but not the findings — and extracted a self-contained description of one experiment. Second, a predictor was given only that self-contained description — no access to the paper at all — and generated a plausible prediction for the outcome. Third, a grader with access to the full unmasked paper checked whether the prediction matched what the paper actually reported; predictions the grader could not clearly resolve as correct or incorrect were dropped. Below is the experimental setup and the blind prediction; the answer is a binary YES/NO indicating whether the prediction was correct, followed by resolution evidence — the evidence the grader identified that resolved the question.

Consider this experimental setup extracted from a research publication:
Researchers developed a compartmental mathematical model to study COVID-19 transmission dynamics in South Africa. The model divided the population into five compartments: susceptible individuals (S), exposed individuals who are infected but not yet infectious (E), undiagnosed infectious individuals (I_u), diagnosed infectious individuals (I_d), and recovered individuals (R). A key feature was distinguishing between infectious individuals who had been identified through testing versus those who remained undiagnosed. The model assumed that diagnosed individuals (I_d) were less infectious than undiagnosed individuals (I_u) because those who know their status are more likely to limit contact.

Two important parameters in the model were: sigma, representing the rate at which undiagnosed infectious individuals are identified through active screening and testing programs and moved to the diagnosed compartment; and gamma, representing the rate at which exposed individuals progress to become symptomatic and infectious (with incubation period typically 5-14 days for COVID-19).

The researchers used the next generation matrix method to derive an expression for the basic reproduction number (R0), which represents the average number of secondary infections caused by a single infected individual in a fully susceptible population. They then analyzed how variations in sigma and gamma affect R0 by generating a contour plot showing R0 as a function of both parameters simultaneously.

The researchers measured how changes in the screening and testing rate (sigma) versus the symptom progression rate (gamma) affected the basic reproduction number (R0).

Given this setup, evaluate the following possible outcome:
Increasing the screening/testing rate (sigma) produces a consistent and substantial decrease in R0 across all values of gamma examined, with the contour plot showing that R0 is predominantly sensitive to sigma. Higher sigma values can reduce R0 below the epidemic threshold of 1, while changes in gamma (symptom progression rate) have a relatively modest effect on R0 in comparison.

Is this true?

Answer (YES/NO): YES